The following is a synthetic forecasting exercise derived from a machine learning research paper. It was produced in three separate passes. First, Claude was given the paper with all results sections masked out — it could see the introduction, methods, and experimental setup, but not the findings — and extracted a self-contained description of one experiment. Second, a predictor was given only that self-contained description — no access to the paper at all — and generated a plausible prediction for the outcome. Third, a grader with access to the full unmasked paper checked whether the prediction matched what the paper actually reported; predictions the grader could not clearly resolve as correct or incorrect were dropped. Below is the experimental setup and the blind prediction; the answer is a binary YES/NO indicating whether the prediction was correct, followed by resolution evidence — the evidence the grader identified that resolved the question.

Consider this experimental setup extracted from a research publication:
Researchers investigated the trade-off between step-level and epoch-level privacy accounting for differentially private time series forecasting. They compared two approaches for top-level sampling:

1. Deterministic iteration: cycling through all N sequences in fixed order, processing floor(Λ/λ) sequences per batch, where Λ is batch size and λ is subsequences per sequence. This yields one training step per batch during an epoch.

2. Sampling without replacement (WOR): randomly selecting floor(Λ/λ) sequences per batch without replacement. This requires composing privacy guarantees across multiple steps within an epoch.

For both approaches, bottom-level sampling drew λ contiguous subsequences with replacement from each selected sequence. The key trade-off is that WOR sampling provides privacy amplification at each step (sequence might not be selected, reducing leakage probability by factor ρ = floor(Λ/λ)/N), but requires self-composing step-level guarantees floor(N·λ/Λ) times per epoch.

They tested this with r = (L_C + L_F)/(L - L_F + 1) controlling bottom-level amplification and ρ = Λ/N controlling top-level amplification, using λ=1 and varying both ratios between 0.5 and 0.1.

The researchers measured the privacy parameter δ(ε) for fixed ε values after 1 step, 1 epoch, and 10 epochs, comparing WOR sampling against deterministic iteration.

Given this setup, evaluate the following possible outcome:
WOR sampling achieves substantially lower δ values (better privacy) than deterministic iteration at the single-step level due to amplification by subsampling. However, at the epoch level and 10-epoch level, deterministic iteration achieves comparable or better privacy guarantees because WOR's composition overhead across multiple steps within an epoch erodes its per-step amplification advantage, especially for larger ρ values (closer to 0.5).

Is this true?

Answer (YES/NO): NO